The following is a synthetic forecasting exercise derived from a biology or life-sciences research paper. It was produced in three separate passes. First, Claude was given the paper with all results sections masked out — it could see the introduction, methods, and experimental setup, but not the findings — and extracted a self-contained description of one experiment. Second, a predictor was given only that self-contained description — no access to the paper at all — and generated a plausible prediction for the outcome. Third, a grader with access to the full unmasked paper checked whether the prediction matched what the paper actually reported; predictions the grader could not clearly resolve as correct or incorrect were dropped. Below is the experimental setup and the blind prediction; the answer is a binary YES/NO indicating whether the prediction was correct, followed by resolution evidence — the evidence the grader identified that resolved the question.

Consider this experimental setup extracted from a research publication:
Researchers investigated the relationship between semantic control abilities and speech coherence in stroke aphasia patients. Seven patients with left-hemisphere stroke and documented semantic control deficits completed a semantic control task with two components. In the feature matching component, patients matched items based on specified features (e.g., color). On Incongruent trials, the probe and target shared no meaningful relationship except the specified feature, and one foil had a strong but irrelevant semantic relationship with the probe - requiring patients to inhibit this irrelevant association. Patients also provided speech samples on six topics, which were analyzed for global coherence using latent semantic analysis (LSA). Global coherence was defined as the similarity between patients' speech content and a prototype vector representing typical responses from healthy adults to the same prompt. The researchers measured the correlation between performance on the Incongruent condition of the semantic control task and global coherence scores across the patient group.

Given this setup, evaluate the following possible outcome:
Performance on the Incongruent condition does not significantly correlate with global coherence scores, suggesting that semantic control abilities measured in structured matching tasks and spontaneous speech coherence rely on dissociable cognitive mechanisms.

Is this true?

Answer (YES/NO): NO